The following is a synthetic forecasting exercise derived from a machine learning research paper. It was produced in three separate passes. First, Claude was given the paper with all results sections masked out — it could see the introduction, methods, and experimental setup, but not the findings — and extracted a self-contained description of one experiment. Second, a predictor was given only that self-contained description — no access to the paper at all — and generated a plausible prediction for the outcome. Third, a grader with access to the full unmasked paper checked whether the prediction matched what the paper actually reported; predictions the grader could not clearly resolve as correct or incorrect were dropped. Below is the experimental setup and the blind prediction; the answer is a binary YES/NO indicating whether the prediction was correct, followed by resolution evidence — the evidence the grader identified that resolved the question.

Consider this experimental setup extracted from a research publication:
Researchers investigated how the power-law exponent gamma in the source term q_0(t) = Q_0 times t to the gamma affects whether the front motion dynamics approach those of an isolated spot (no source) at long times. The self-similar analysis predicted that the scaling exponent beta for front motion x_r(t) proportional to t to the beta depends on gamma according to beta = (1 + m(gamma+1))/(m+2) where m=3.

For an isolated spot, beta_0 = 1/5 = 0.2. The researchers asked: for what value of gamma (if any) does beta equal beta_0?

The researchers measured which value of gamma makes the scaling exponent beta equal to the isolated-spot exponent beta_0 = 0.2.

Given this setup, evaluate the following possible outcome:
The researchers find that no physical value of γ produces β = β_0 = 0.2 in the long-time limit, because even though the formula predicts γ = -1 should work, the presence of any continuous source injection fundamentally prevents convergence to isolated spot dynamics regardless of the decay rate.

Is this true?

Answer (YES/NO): NO